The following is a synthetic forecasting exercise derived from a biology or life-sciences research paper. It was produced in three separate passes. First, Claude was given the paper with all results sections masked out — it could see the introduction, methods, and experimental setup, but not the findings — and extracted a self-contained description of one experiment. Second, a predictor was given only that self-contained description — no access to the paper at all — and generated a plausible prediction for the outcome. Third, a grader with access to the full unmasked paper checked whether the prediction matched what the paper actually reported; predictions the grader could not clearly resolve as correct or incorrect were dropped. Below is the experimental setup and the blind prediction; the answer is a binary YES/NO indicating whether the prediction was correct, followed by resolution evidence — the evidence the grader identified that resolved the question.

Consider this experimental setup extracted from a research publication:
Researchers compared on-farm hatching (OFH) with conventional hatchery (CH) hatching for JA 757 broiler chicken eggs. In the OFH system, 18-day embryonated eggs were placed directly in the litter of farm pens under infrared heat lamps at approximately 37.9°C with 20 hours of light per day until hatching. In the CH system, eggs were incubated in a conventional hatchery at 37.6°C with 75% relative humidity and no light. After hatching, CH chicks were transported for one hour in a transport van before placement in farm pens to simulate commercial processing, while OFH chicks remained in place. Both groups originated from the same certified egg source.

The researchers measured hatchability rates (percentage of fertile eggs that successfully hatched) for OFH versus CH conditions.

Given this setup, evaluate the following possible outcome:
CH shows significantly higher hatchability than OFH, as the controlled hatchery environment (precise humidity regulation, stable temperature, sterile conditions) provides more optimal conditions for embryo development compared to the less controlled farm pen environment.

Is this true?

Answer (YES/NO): NO